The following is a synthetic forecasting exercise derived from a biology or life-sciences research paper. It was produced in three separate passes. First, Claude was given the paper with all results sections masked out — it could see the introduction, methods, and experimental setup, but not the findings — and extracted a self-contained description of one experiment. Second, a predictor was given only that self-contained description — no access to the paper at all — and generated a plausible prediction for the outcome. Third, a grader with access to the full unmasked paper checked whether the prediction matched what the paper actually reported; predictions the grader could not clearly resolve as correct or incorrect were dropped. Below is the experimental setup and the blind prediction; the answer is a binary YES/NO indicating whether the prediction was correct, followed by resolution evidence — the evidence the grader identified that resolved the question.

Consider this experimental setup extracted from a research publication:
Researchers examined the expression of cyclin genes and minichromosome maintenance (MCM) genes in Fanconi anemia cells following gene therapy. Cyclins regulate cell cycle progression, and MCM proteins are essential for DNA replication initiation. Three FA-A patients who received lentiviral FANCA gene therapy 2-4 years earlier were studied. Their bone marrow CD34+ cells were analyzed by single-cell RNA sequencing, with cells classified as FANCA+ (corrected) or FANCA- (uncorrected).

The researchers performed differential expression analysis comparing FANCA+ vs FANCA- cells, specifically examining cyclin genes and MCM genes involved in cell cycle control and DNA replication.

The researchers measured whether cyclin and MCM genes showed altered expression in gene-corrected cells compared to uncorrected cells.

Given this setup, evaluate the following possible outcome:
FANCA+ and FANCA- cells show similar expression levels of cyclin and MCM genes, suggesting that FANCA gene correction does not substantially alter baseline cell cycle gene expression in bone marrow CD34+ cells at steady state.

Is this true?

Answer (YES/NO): NO